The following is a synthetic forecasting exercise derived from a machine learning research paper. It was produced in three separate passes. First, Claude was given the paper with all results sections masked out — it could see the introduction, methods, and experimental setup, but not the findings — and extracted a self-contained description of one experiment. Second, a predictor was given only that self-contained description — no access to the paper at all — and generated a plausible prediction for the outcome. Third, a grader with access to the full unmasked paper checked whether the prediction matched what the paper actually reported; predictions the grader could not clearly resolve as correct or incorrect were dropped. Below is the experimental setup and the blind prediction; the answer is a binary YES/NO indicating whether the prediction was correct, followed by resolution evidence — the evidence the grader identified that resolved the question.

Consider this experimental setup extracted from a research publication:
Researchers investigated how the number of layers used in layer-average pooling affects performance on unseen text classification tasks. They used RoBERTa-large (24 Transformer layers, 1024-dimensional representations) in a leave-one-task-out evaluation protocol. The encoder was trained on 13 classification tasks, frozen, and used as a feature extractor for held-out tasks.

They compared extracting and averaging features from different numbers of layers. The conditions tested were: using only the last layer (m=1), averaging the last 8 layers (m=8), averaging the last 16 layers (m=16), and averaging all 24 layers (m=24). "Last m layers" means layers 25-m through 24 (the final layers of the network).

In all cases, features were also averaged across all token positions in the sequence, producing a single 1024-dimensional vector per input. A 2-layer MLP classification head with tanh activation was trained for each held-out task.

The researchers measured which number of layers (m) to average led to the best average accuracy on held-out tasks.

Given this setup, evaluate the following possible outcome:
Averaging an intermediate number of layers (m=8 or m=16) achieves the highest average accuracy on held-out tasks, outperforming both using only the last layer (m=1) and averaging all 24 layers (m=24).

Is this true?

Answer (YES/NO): YES